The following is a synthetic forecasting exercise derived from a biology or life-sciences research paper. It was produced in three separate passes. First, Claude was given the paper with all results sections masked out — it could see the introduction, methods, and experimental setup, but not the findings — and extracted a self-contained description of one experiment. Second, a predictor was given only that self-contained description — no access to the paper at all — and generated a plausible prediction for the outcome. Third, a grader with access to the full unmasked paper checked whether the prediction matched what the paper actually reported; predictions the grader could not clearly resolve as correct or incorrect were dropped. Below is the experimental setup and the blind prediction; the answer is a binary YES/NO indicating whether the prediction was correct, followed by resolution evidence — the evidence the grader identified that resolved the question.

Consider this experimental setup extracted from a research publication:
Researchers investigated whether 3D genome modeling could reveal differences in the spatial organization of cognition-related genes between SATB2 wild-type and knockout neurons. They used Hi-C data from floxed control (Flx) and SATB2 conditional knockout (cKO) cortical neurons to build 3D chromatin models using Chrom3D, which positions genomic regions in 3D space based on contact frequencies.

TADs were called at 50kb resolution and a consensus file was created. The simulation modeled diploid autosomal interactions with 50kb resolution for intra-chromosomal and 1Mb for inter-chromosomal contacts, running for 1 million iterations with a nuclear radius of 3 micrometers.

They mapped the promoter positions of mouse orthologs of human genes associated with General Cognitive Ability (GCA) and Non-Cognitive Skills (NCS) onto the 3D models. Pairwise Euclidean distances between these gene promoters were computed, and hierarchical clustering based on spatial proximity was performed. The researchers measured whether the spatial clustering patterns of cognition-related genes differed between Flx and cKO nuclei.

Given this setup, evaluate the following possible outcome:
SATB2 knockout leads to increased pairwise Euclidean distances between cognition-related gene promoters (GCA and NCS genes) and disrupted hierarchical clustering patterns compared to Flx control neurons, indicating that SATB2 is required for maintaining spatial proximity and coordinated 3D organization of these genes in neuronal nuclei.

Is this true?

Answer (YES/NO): YES